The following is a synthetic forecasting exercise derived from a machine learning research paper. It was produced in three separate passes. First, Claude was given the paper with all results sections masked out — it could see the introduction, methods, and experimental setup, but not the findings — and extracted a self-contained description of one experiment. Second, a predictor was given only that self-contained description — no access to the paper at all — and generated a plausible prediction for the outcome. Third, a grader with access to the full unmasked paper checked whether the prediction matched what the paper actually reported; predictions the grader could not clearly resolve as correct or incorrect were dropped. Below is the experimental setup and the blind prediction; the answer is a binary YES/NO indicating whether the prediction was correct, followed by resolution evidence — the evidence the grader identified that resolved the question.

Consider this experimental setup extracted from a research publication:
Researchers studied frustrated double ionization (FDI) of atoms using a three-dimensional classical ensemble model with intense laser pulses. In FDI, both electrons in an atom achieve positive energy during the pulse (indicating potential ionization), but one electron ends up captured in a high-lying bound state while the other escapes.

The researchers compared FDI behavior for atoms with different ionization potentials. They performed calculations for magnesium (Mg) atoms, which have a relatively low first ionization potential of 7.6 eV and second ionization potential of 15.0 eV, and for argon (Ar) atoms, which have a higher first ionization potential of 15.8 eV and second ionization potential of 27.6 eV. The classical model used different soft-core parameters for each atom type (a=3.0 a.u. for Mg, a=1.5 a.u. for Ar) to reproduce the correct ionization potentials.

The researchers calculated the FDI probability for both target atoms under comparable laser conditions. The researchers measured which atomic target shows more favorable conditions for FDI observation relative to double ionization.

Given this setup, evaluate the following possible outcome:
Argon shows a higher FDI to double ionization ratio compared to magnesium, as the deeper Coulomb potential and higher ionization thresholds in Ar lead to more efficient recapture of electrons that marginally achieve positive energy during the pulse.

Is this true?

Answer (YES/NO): NO